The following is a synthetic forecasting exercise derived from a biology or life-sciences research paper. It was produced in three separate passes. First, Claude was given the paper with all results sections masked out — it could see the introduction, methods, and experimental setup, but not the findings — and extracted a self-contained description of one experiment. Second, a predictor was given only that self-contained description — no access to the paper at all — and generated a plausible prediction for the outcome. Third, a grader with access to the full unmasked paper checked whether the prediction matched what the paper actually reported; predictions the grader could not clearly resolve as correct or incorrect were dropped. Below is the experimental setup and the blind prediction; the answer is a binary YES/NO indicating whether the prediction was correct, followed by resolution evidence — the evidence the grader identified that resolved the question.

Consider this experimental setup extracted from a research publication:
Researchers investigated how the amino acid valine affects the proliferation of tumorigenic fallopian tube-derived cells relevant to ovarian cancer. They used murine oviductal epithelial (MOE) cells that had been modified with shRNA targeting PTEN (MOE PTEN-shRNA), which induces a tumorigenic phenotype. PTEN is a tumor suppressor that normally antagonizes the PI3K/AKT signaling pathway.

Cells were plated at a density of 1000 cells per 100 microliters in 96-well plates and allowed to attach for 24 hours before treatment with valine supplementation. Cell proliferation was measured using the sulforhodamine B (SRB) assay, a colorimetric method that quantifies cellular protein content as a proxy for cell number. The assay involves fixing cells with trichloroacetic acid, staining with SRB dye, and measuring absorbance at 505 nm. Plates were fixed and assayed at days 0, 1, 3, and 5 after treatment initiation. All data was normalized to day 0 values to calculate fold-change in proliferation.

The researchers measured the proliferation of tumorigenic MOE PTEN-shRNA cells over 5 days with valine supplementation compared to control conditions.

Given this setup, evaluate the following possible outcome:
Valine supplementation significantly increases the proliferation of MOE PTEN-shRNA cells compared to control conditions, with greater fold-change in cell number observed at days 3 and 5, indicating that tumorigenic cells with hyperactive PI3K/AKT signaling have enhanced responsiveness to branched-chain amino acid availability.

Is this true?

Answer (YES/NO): NO